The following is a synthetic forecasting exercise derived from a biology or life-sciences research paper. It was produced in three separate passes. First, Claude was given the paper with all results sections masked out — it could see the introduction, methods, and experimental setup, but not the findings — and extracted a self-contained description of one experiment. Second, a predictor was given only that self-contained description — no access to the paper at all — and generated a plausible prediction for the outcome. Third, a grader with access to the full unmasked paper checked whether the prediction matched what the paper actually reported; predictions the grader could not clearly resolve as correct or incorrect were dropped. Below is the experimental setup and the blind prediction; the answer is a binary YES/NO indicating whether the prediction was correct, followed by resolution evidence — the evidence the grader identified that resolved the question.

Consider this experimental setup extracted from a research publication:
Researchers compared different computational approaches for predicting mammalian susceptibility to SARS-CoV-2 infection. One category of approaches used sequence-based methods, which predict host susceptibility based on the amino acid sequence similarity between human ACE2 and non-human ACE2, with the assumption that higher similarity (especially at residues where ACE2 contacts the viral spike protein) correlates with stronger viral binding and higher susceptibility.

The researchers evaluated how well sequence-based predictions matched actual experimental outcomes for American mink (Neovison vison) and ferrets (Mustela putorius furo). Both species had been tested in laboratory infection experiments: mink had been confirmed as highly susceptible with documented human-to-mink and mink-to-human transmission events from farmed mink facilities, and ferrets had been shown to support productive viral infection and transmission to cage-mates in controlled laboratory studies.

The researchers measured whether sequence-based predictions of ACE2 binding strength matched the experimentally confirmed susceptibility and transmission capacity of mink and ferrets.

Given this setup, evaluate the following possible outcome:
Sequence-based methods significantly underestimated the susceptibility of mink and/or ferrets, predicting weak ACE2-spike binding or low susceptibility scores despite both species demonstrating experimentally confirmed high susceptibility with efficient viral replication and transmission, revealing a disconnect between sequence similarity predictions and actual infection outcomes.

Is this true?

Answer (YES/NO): YES